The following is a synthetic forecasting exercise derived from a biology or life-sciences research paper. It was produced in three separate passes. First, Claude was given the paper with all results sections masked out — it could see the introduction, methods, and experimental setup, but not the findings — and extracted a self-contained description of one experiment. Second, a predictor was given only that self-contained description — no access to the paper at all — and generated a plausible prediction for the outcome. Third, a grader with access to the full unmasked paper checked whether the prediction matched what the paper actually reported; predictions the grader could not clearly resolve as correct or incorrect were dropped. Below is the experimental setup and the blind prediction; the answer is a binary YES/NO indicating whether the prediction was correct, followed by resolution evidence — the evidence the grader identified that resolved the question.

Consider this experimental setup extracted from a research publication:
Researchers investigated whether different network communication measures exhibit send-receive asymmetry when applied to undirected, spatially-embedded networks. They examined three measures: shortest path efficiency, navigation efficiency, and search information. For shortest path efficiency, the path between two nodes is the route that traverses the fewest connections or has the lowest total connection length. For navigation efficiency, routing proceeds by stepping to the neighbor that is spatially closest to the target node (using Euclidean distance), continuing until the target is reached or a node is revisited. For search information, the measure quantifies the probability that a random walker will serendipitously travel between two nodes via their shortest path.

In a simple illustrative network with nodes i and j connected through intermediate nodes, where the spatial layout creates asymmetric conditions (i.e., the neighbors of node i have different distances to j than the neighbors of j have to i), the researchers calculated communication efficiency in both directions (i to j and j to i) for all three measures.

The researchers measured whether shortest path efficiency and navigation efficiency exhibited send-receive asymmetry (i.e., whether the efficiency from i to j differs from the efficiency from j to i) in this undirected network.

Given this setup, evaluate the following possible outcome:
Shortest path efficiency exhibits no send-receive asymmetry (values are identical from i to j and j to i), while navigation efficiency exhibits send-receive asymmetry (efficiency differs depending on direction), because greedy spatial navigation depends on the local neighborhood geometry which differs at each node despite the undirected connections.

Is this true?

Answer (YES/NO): YES